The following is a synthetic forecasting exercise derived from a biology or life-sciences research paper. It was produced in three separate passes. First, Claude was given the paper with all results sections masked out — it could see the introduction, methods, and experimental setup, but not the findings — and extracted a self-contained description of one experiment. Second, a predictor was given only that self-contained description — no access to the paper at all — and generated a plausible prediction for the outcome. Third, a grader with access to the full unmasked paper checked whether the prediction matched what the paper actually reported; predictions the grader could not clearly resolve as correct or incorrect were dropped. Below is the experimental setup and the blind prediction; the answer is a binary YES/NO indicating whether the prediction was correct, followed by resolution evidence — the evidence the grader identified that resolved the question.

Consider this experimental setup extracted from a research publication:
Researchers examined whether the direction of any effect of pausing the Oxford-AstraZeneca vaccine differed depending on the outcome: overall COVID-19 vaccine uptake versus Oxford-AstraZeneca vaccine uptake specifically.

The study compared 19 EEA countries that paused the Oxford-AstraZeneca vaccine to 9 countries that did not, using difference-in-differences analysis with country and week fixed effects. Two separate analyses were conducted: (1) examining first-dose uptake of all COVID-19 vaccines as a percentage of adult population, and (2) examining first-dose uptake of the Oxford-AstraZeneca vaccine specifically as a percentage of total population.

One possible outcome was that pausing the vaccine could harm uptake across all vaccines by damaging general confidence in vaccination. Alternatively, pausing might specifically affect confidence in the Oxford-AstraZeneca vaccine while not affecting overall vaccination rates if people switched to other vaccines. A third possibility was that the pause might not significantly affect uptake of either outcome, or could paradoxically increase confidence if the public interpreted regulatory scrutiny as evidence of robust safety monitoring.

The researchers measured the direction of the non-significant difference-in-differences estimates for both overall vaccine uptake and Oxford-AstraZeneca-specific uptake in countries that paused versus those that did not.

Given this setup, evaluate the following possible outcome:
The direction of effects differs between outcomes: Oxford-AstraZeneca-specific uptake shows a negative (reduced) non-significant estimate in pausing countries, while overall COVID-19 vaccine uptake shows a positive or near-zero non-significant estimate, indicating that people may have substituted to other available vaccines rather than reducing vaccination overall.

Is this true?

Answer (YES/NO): NO